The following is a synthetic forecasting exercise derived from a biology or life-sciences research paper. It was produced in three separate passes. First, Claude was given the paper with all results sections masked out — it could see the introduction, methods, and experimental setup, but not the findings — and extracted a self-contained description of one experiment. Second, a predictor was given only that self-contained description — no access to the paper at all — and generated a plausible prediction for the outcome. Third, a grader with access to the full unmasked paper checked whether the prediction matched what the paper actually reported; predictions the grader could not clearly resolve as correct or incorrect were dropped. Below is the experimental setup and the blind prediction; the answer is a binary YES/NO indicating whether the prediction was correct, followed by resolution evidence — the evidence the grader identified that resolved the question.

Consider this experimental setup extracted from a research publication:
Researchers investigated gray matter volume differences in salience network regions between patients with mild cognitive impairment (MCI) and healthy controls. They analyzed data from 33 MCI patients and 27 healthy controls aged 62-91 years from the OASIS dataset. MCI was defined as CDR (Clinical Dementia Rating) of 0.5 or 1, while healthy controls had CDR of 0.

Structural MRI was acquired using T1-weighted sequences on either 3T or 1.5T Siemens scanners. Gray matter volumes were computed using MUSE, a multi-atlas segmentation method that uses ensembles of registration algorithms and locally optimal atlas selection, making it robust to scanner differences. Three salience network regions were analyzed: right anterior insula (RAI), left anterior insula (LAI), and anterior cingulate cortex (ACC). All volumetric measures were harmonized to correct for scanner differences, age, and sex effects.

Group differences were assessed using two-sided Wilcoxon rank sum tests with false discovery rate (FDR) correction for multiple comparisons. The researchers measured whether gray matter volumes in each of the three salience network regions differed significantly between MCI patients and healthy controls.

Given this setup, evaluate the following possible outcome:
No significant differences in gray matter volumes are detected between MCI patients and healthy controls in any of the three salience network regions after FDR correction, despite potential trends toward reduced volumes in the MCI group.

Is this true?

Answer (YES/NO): NO